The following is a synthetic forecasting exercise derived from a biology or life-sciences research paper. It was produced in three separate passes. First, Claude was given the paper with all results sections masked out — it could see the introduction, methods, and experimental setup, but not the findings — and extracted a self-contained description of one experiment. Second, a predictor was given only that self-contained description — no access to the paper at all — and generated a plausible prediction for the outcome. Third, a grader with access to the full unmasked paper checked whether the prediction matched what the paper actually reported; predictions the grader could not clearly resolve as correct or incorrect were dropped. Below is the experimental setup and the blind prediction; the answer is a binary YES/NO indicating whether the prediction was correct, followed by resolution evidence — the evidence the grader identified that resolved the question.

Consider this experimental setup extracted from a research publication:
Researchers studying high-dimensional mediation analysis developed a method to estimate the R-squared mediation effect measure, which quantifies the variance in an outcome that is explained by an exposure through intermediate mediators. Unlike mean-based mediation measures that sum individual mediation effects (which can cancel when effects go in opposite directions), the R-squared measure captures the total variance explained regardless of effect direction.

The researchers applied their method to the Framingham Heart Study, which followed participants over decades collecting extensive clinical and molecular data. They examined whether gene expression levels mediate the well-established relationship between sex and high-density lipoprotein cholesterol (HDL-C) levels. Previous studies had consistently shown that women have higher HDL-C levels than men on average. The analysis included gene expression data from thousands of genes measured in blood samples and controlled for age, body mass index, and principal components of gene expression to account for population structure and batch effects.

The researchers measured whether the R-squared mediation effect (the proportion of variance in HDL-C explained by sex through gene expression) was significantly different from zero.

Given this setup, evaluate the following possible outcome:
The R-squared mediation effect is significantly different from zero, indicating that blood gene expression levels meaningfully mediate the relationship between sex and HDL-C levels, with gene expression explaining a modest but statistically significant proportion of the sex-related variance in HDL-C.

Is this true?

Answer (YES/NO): YES